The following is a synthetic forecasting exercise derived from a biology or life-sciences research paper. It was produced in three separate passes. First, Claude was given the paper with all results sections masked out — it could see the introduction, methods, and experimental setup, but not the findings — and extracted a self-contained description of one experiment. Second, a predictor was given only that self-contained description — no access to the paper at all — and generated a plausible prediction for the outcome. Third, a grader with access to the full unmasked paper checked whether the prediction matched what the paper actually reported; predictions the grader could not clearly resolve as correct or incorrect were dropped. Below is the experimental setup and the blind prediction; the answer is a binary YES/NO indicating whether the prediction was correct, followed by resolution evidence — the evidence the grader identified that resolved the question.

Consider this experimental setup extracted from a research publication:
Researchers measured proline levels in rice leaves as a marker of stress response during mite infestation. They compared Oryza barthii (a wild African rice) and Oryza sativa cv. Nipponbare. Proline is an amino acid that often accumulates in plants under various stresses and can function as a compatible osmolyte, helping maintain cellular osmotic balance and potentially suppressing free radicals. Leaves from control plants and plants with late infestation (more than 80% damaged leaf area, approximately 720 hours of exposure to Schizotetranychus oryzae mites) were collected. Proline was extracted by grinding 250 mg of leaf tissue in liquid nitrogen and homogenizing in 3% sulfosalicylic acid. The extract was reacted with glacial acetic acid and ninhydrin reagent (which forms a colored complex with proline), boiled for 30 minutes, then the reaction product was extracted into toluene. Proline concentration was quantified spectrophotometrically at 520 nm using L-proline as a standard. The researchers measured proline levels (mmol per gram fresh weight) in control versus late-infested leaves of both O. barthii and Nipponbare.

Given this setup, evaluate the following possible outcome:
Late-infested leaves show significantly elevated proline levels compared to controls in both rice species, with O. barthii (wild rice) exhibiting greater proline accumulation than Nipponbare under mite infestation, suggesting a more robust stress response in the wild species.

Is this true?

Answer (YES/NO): NO